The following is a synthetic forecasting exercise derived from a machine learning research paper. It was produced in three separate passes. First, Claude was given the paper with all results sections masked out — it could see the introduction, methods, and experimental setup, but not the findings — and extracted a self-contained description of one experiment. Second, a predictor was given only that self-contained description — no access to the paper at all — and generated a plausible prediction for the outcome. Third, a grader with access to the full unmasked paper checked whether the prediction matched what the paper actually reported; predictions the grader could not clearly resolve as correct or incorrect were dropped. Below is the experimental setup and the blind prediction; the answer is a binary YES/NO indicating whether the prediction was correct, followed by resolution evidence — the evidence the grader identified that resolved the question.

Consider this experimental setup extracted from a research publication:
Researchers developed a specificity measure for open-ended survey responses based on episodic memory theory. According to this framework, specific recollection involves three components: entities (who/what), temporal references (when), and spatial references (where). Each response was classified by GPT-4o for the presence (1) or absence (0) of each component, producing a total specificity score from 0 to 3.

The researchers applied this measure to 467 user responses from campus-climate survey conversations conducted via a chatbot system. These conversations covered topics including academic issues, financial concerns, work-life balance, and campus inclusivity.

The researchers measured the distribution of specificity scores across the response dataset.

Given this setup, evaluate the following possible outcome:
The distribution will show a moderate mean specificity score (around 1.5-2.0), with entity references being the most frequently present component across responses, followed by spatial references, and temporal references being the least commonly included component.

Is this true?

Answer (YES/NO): NO